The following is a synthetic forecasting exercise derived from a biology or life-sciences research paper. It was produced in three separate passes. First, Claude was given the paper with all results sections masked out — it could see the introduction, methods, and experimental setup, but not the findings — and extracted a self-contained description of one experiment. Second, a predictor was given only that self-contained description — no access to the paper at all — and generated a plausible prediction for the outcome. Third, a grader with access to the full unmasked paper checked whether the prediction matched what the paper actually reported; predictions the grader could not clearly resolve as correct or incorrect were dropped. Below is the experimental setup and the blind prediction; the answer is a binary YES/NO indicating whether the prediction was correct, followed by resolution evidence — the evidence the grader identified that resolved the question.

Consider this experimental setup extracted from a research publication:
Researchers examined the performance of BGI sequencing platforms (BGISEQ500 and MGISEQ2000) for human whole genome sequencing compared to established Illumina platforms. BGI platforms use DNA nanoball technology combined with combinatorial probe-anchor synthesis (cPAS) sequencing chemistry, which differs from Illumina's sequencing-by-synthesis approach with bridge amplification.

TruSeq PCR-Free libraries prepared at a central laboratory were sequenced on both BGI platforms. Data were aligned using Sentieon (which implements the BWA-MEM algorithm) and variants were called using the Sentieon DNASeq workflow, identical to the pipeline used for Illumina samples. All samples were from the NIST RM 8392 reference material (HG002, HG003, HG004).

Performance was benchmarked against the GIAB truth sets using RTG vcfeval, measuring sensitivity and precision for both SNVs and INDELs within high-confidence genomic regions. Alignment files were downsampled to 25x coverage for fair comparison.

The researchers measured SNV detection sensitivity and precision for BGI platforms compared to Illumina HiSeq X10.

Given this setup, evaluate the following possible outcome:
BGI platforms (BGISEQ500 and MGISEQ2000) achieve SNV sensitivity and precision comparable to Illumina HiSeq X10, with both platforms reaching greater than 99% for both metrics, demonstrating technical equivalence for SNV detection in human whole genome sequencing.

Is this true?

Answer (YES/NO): NO